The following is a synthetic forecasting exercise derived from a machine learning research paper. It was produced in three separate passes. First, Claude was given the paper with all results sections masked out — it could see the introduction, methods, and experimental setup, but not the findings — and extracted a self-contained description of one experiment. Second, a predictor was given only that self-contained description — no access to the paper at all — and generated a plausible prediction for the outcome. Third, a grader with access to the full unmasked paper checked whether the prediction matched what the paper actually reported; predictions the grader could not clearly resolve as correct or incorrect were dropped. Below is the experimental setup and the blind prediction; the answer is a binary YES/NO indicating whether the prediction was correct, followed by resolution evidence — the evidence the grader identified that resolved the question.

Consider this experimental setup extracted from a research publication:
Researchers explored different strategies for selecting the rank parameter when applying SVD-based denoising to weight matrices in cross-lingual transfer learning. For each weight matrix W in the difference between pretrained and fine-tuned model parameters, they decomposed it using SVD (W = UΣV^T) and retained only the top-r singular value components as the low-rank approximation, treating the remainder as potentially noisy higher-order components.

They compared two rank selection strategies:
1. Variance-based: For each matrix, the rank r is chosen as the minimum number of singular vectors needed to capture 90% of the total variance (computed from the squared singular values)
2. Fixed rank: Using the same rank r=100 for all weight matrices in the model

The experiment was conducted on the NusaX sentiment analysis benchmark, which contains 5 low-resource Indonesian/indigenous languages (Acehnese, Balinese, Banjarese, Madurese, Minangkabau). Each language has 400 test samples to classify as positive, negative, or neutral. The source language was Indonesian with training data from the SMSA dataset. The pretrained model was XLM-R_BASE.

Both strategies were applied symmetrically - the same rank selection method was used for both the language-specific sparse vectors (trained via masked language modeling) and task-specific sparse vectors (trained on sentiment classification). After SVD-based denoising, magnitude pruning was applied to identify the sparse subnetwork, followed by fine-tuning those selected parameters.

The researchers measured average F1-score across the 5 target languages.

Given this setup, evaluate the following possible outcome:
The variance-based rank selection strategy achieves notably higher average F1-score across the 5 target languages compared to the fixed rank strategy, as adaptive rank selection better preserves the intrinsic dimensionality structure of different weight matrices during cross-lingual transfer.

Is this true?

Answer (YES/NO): NO